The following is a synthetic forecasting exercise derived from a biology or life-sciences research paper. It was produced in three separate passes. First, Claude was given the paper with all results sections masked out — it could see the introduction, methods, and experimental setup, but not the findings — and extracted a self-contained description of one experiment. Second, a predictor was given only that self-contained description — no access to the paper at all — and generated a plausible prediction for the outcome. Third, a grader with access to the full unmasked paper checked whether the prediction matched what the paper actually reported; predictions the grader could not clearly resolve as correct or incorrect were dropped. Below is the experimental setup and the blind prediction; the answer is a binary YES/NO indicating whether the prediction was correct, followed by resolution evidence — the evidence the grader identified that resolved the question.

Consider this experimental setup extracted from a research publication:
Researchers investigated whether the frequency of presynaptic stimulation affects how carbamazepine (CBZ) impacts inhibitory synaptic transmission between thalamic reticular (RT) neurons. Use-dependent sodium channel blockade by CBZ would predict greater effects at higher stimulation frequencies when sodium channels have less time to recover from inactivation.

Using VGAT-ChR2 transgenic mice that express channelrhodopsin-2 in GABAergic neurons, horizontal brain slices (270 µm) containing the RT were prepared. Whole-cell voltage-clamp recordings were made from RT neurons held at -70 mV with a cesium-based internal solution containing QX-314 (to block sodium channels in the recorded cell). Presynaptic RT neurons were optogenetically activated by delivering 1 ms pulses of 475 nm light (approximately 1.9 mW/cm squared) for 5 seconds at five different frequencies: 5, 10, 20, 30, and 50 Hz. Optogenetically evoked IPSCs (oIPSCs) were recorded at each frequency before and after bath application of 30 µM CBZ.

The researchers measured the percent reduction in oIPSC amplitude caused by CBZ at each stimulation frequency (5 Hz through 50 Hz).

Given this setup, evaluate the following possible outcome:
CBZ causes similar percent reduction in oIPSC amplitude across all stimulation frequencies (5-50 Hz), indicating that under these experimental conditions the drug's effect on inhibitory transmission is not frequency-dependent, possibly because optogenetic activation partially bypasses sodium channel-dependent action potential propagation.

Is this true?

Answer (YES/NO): NO